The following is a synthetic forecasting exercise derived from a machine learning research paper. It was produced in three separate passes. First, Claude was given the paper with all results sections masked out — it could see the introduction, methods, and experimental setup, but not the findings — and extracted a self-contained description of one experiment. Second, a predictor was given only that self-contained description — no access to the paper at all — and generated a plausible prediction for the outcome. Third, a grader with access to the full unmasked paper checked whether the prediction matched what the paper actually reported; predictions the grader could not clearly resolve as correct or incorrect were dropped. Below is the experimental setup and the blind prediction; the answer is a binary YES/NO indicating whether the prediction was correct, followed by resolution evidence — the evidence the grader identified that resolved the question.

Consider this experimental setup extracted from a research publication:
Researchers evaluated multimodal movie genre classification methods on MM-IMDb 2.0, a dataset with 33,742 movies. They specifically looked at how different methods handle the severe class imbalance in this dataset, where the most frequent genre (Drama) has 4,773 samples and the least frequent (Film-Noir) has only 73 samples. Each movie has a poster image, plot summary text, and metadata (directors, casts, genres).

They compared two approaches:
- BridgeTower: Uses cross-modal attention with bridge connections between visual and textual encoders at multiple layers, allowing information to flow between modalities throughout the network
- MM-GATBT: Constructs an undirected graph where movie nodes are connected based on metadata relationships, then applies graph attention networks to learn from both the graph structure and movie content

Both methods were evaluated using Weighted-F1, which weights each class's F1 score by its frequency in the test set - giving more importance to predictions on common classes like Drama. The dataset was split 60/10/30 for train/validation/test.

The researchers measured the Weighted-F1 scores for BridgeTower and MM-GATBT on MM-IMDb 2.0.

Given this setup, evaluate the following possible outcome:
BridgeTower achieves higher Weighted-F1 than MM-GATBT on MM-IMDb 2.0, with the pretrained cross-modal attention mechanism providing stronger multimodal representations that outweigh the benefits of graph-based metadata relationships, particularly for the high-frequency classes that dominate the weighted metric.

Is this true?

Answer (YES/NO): NO